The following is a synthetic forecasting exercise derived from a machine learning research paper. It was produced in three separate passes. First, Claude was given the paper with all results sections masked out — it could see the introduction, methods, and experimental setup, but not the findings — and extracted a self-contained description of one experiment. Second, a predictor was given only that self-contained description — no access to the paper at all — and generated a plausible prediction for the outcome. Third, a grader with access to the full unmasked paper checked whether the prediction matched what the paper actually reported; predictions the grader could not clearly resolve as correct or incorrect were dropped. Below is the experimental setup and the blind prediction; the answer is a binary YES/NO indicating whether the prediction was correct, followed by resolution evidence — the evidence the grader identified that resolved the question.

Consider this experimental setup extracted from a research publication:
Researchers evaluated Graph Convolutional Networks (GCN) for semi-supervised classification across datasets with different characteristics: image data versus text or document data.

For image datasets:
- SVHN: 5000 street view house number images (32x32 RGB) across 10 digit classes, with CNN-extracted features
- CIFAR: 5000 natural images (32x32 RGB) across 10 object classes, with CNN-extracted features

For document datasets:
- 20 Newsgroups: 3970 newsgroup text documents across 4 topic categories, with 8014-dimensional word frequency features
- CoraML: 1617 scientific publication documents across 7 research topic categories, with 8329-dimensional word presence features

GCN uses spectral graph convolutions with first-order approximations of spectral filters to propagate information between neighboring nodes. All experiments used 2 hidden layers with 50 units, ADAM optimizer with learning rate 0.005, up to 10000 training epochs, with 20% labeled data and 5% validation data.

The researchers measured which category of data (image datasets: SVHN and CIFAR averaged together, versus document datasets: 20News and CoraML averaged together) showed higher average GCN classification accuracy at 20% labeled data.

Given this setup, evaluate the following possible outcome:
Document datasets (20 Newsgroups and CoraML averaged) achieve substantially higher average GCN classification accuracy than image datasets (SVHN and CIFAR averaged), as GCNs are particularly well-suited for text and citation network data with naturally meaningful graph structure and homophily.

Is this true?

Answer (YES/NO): YES